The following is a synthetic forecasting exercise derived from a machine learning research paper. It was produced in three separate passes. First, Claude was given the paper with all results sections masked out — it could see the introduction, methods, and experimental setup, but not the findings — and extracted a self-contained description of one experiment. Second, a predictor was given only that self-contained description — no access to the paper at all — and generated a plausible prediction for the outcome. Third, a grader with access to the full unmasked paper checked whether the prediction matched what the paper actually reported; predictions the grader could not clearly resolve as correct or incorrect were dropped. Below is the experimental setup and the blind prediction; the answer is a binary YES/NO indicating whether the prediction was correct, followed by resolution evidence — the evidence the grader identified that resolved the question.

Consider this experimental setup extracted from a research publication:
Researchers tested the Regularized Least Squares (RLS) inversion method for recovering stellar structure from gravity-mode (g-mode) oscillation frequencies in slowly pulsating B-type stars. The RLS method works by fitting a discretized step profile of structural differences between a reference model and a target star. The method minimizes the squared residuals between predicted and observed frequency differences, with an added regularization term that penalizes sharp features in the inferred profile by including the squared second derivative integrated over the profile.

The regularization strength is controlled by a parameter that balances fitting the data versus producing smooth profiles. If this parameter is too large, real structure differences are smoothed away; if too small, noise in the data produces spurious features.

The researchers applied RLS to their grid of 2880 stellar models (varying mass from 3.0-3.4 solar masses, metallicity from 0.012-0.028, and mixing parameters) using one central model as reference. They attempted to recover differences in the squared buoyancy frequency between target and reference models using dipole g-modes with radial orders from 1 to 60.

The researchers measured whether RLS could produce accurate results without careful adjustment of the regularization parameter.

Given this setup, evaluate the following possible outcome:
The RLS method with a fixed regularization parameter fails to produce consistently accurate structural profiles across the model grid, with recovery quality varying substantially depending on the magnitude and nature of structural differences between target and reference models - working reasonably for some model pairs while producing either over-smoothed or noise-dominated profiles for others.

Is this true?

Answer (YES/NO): YES